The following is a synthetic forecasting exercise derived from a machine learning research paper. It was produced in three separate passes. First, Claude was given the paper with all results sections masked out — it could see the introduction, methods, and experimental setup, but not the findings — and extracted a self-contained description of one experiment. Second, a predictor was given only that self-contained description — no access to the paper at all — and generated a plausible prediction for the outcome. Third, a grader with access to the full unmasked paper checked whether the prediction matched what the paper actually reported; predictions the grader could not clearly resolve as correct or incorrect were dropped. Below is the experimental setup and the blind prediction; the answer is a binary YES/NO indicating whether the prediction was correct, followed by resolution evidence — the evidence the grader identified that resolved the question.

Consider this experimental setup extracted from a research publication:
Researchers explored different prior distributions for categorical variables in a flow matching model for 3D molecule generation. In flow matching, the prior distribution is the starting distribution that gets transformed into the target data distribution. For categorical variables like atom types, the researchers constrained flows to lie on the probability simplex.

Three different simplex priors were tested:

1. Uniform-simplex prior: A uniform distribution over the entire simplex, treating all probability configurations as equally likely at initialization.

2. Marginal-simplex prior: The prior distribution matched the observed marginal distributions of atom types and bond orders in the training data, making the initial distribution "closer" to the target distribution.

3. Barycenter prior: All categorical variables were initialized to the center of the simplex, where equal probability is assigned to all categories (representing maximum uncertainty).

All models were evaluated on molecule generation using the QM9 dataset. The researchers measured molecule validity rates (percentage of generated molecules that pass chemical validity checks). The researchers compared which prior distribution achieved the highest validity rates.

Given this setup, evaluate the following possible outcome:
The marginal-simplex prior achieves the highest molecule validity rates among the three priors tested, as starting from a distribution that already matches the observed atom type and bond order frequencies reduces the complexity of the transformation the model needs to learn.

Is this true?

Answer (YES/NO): YES